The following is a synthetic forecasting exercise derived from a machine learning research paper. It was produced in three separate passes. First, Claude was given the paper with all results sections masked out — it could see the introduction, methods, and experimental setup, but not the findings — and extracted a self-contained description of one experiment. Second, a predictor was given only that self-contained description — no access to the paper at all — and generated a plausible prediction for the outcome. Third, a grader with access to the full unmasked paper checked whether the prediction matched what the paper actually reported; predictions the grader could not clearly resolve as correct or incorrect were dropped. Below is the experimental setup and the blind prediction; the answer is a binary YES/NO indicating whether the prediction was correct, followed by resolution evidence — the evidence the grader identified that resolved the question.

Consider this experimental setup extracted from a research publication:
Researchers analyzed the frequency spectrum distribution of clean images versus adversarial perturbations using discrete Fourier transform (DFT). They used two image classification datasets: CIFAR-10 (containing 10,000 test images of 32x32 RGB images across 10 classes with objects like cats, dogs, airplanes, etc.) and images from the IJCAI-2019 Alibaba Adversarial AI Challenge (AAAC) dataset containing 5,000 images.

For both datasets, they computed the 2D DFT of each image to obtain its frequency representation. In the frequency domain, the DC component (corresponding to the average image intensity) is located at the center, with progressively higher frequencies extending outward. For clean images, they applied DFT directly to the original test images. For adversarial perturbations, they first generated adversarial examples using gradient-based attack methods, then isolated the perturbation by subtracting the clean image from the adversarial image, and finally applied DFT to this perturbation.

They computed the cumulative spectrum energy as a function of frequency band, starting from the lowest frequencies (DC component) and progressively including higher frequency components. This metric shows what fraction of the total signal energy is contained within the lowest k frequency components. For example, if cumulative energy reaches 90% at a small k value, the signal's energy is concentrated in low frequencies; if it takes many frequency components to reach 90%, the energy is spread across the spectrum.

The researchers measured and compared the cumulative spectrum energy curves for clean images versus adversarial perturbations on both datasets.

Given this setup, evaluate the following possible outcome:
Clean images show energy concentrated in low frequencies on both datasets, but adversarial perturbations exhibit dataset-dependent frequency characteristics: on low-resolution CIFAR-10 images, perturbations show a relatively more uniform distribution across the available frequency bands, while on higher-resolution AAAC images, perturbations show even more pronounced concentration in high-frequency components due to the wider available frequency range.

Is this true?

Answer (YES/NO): NO